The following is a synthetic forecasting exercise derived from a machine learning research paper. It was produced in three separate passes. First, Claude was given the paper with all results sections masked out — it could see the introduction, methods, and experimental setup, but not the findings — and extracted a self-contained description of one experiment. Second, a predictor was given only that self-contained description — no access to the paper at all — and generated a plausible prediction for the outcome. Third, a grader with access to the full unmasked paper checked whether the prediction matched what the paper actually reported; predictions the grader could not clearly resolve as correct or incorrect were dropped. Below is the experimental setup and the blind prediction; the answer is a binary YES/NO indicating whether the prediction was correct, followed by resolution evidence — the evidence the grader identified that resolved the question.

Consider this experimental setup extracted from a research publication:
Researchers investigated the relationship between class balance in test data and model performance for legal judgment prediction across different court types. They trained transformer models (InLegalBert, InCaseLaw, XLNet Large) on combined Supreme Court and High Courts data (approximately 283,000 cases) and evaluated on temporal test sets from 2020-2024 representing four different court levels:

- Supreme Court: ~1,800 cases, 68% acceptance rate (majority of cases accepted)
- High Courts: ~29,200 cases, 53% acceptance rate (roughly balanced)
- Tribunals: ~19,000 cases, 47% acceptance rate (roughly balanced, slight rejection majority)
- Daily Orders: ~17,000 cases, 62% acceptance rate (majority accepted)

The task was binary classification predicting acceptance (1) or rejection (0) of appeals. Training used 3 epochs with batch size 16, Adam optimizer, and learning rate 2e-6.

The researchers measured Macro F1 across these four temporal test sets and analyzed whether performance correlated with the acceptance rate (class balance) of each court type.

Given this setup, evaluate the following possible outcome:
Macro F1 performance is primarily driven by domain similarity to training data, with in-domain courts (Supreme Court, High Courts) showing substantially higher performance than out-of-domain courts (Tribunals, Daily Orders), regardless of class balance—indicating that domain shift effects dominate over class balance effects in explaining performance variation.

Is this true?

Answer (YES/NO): NO